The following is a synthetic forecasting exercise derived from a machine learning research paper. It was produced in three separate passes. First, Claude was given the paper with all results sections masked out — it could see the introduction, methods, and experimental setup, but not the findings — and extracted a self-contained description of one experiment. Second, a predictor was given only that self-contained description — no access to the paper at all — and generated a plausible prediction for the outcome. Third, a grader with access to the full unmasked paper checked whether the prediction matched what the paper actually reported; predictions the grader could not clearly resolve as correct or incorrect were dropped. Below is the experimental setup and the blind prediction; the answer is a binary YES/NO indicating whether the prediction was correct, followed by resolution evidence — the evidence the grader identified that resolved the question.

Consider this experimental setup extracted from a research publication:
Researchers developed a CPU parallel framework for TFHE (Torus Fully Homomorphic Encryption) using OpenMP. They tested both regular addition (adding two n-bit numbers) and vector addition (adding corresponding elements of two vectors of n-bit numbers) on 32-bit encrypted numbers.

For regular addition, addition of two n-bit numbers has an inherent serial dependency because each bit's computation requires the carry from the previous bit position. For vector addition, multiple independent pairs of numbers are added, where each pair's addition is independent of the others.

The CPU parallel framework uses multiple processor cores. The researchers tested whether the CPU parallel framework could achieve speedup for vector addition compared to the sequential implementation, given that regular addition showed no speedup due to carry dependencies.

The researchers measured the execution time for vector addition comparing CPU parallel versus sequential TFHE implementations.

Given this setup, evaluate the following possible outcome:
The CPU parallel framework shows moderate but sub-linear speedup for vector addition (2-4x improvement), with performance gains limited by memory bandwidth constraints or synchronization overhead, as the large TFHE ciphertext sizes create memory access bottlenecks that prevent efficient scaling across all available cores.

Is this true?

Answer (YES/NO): NO